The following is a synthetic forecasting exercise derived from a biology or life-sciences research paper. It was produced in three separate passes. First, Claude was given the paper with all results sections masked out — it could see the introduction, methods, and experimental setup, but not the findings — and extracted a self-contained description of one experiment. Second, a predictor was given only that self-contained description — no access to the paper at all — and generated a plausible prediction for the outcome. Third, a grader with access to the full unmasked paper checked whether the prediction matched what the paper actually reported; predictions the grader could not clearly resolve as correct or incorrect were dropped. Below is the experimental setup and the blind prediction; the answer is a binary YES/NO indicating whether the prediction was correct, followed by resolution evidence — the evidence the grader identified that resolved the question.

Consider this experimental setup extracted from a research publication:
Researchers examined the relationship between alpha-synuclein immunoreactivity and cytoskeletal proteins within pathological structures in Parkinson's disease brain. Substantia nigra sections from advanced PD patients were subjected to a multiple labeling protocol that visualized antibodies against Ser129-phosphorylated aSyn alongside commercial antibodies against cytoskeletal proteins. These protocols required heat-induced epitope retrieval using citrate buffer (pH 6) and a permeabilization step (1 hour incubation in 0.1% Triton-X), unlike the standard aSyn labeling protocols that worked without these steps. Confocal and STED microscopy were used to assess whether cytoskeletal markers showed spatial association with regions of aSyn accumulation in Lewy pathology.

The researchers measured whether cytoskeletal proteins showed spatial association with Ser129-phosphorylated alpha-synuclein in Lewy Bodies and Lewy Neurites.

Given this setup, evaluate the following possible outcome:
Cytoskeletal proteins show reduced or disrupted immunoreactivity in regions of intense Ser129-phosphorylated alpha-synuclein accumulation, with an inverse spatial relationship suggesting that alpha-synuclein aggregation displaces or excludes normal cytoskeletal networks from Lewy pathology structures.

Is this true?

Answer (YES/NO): NO